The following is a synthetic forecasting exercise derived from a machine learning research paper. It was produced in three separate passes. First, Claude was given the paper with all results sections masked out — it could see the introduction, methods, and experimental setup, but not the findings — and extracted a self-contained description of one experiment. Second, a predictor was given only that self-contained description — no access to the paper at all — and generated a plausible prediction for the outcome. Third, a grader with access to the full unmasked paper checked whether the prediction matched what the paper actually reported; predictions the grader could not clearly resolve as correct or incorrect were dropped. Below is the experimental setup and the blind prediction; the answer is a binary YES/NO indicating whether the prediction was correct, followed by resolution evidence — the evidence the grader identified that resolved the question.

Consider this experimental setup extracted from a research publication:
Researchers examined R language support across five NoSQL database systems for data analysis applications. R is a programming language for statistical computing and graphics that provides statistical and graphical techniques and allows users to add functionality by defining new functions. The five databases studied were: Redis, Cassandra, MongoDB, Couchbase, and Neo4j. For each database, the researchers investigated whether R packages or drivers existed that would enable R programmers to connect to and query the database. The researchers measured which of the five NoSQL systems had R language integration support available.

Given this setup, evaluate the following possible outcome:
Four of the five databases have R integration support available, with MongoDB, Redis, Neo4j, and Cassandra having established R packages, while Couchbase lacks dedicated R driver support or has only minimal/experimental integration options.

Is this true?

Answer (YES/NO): YES